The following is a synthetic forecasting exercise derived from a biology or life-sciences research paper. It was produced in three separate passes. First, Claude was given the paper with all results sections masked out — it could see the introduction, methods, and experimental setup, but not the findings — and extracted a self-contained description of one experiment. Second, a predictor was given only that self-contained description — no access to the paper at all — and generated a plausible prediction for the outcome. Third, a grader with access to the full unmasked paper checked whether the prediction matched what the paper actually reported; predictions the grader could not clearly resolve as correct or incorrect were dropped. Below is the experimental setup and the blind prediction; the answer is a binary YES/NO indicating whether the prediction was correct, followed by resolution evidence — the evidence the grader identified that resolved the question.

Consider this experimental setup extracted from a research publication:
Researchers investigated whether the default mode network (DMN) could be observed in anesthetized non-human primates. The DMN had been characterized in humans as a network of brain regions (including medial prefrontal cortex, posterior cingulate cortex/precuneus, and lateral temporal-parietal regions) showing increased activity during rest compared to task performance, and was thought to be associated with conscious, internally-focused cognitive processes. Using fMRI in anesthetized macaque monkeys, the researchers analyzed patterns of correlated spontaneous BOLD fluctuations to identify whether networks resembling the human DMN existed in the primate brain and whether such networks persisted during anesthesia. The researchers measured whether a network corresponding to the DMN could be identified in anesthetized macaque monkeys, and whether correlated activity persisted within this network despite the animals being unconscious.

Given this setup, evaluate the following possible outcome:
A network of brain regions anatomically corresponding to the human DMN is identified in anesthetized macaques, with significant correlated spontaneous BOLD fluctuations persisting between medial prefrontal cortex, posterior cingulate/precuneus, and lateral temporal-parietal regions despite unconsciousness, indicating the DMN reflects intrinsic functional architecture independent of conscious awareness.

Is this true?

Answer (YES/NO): NO